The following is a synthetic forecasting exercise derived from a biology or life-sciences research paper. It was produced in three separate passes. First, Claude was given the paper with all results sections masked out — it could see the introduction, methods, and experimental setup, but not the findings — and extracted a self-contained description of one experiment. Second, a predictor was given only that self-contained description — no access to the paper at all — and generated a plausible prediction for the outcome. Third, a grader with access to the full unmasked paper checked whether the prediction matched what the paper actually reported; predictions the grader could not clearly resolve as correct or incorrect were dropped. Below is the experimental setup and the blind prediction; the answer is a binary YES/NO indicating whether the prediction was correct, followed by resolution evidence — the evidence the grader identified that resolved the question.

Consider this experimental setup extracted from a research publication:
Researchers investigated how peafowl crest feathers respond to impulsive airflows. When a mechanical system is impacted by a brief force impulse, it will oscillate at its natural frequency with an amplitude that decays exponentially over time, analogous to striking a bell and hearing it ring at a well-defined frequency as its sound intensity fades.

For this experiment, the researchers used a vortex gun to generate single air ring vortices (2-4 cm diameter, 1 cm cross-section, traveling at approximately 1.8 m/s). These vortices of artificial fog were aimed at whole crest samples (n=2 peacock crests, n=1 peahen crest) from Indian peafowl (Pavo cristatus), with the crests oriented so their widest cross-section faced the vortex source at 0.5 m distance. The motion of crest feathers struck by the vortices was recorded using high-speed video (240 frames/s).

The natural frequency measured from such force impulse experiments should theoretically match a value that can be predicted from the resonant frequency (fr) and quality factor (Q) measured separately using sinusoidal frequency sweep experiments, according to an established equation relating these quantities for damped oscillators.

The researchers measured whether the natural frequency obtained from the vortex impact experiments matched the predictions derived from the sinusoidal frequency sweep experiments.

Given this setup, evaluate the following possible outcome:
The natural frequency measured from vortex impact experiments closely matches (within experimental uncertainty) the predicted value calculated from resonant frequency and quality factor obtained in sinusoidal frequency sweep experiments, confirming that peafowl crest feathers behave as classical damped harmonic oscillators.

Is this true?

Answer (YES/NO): YES